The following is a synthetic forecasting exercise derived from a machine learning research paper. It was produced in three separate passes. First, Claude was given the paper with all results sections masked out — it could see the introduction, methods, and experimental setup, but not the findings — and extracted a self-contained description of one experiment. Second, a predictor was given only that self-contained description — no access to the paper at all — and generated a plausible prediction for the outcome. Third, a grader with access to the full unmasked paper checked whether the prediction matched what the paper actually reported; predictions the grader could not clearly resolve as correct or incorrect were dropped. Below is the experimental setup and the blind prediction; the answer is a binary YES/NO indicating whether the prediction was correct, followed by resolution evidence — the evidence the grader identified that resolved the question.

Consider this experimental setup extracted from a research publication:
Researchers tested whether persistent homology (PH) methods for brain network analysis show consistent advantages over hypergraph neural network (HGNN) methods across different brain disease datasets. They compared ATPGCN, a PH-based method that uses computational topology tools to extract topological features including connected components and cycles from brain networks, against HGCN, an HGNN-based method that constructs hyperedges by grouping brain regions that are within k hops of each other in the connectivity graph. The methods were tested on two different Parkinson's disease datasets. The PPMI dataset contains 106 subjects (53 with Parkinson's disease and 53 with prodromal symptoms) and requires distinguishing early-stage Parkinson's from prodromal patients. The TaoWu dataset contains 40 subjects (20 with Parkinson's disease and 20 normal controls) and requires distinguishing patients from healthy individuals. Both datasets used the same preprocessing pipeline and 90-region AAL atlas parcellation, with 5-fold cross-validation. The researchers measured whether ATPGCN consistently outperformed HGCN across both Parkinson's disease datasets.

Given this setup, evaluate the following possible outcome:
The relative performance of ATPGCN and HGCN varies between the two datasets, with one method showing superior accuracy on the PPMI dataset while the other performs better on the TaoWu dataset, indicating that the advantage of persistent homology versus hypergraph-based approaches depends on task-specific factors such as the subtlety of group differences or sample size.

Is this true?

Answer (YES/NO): YES